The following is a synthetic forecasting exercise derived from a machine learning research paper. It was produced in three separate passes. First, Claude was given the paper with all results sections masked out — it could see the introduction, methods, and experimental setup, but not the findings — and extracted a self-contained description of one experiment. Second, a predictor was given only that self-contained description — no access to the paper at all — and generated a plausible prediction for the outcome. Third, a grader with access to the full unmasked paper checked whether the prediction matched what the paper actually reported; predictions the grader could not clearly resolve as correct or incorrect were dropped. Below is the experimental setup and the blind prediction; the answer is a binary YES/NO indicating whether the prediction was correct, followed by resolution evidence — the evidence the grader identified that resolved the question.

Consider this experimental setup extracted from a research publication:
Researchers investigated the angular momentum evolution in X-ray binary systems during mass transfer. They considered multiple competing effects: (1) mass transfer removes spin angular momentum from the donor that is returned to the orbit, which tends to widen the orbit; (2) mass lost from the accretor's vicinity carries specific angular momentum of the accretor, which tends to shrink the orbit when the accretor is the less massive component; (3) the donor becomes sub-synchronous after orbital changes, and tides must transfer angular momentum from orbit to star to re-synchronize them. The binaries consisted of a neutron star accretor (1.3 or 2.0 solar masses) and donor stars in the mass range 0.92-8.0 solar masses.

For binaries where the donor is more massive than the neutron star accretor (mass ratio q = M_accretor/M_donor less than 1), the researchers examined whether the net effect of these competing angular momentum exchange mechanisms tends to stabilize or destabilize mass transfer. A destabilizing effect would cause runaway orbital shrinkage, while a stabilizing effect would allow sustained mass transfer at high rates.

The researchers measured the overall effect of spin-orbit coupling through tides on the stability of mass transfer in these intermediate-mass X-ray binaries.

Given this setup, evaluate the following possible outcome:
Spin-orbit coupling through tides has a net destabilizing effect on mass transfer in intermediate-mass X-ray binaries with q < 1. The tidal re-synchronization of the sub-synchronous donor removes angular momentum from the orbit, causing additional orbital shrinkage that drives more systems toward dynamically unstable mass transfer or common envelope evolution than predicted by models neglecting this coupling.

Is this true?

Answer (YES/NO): NO